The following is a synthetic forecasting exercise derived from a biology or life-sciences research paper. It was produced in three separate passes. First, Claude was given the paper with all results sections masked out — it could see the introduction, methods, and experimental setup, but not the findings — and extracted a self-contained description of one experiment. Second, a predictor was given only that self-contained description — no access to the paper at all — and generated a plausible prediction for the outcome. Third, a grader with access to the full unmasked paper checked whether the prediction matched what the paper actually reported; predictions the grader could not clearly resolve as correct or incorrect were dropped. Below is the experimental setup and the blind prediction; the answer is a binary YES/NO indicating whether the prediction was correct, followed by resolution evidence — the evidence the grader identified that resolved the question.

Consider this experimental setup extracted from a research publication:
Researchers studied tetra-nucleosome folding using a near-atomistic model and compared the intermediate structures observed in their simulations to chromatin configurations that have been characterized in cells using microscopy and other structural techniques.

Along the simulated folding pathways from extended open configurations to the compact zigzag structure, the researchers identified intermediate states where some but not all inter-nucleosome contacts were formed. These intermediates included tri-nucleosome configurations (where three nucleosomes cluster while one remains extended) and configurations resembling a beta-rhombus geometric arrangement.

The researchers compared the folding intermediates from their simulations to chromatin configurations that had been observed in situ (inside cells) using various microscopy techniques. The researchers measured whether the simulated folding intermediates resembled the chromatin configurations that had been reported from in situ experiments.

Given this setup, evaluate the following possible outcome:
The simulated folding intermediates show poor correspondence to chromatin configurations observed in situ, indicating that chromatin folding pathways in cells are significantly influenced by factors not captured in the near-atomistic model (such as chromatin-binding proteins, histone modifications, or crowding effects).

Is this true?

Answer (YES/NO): NO